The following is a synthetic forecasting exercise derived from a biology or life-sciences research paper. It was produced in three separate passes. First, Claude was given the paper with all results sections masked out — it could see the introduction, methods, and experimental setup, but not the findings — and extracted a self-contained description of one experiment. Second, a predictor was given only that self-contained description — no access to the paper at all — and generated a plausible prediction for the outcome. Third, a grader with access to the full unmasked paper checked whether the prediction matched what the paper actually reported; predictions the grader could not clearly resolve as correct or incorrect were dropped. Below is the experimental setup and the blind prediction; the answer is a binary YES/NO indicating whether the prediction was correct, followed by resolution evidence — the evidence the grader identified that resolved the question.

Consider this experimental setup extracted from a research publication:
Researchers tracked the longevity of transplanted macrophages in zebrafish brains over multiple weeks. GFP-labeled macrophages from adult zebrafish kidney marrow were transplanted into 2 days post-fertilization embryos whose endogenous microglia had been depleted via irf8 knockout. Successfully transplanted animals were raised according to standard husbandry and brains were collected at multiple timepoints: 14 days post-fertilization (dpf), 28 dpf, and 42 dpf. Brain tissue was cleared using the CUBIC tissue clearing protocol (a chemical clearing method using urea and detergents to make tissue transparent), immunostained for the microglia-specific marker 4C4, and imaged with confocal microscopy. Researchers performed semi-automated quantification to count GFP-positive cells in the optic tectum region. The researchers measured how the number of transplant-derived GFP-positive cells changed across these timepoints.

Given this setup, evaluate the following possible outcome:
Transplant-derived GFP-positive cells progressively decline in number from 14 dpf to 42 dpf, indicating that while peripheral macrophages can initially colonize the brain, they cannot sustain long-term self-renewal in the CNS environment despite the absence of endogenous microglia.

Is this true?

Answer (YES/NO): NO